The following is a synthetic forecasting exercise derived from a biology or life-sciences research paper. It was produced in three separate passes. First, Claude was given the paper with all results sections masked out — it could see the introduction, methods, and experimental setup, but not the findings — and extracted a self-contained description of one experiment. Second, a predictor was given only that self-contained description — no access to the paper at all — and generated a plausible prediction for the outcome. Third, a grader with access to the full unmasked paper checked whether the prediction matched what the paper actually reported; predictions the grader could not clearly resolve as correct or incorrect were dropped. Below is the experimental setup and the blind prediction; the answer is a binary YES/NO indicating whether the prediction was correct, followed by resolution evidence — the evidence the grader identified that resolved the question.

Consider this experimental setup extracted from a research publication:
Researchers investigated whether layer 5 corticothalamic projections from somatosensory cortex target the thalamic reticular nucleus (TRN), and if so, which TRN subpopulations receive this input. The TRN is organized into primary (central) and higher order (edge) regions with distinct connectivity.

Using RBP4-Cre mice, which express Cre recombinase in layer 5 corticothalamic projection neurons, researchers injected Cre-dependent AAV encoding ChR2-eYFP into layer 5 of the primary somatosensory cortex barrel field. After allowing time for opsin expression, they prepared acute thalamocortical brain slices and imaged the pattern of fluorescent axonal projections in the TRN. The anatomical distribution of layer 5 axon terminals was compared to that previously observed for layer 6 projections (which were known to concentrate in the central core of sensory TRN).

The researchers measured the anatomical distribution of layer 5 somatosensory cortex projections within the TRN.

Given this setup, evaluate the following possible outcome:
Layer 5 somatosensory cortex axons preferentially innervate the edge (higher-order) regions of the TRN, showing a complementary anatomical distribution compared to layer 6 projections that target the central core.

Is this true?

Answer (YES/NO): YES